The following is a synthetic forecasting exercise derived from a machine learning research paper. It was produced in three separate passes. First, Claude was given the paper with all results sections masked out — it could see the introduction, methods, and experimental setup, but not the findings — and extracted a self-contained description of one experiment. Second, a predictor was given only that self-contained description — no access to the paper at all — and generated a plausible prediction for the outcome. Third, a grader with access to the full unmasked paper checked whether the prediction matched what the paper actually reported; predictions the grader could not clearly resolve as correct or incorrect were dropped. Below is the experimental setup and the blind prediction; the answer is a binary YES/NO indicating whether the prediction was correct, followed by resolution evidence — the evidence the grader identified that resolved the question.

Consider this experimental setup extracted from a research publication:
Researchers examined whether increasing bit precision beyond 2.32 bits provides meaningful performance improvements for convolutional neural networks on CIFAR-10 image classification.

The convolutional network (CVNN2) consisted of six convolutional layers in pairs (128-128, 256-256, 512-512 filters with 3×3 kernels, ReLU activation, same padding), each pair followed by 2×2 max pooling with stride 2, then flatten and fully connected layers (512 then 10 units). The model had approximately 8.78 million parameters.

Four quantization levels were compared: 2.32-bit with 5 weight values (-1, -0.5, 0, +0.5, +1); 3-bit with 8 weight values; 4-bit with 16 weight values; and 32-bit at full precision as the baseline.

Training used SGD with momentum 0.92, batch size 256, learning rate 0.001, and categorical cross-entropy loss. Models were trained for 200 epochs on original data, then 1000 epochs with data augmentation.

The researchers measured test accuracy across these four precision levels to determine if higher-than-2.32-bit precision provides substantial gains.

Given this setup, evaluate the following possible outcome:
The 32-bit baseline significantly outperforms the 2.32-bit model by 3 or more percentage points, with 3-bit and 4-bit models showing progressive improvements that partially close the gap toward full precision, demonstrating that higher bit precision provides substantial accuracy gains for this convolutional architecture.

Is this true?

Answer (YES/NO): NO